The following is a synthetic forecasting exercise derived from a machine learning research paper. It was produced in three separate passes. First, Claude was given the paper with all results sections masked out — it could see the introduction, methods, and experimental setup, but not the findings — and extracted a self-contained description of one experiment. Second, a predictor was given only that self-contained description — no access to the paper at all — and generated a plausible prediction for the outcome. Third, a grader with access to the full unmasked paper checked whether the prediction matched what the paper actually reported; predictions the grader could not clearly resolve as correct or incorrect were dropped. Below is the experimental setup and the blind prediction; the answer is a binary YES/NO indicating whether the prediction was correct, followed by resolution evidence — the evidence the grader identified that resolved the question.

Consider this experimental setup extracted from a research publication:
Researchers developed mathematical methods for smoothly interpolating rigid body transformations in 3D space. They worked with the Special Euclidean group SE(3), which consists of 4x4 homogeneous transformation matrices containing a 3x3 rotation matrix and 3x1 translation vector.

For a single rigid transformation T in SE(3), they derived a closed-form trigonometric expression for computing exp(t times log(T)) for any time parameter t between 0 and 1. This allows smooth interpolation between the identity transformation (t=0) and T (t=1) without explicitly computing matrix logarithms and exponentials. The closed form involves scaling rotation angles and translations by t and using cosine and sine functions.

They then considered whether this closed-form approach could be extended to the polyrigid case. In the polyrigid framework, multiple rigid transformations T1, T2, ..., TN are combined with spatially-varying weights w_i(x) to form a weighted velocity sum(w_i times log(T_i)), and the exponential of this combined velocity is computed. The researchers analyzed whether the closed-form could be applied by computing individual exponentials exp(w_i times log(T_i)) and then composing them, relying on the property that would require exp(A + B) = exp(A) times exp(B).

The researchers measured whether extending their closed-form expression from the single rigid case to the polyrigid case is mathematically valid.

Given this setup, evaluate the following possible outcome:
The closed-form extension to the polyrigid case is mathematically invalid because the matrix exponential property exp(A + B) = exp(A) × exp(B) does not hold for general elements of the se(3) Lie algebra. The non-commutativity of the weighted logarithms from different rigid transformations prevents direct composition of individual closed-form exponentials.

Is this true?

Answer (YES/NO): YES